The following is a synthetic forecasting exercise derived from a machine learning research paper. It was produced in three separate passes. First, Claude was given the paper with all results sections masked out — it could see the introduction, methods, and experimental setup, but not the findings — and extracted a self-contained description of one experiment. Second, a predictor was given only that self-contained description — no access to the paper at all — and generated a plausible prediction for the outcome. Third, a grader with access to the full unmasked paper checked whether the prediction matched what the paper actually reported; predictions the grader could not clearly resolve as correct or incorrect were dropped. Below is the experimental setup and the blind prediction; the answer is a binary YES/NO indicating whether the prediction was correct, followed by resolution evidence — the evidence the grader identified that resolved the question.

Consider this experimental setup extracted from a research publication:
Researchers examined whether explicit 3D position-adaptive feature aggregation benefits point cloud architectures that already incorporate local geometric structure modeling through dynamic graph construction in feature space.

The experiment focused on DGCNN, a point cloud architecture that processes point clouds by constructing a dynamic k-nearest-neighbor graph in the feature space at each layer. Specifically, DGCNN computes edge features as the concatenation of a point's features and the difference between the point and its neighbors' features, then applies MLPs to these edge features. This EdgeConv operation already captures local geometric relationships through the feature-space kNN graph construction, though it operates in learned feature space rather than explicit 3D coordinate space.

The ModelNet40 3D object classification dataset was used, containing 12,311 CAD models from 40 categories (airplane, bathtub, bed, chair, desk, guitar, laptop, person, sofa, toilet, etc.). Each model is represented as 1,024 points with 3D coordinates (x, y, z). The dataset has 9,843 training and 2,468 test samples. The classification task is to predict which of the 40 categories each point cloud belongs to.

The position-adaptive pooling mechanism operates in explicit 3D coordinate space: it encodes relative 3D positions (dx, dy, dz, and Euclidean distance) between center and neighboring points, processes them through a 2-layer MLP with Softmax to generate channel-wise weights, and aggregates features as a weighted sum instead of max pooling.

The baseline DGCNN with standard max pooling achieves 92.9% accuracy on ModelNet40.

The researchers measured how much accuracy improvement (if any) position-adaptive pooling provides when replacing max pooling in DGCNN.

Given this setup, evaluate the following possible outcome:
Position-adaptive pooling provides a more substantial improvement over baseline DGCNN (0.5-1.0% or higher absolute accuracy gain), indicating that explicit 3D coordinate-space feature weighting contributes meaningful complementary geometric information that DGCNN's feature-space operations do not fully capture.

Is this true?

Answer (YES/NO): NO